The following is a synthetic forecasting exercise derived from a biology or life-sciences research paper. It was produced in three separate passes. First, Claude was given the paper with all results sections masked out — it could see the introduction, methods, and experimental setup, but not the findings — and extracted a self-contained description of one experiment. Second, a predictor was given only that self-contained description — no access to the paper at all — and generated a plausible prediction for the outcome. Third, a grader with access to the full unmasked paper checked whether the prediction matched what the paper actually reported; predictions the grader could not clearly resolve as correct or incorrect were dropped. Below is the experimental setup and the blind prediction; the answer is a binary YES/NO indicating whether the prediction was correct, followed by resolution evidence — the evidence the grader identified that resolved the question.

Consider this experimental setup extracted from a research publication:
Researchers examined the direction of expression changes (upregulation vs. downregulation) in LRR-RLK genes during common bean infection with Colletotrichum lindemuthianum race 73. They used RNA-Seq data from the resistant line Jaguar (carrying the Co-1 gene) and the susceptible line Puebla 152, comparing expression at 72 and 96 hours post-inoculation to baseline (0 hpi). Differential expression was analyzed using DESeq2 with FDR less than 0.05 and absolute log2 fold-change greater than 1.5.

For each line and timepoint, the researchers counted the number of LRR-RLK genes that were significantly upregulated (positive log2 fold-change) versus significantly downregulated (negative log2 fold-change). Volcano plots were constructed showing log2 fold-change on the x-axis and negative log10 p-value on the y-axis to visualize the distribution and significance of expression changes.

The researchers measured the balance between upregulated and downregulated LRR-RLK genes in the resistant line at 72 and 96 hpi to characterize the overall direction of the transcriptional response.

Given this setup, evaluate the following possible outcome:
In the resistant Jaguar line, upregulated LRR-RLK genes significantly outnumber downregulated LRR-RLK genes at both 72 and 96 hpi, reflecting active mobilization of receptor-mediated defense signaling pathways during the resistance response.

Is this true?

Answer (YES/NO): NO